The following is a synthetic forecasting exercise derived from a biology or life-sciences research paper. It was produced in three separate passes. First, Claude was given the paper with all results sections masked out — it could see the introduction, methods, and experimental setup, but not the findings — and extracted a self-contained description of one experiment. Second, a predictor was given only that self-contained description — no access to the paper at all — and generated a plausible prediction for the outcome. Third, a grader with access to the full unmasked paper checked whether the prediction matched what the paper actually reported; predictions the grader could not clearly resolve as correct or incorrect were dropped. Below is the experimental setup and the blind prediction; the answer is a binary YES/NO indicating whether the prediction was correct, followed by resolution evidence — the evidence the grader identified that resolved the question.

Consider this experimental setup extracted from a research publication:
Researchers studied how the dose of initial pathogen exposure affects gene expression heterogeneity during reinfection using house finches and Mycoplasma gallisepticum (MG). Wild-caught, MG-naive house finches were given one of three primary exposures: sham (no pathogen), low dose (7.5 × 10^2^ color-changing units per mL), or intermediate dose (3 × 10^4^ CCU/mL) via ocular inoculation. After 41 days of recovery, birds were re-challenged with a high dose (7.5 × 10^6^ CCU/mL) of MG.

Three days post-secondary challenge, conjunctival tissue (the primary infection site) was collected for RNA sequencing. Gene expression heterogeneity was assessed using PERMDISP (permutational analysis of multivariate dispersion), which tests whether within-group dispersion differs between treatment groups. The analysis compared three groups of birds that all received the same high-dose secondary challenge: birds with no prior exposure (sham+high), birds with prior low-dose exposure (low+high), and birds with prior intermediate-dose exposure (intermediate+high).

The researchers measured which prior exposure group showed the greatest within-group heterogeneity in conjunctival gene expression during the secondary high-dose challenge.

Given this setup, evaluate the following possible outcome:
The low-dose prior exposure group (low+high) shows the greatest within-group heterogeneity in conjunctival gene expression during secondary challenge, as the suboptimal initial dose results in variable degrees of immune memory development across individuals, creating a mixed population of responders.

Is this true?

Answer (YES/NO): YES